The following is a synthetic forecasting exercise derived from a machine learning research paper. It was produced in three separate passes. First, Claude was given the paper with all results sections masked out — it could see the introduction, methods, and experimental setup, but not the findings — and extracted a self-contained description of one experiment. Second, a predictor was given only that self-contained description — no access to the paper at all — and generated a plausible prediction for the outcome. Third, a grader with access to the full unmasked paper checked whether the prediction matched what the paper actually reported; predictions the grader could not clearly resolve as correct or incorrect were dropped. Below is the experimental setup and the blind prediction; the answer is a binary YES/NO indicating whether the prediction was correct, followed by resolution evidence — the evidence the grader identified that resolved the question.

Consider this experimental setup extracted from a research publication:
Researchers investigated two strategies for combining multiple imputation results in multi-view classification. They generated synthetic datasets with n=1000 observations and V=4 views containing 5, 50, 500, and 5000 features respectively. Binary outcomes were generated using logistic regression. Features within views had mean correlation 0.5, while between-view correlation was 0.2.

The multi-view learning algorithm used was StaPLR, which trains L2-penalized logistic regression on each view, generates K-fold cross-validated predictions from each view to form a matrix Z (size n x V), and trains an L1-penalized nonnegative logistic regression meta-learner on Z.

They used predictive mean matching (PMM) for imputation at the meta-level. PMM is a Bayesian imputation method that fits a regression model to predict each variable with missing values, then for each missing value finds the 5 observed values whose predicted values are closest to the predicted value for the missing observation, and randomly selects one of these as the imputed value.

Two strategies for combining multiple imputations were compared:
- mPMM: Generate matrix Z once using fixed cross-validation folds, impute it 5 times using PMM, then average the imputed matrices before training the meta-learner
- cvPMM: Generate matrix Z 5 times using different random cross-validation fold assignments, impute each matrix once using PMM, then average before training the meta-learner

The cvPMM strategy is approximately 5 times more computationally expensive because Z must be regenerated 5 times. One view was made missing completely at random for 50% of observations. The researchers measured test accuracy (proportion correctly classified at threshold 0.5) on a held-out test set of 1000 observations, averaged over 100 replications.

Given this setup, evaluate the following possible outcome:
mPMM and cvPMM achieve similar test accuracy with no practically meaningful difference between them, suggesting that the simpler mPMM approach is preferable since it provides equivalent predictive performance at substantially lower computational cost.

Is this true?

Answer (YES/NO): YES